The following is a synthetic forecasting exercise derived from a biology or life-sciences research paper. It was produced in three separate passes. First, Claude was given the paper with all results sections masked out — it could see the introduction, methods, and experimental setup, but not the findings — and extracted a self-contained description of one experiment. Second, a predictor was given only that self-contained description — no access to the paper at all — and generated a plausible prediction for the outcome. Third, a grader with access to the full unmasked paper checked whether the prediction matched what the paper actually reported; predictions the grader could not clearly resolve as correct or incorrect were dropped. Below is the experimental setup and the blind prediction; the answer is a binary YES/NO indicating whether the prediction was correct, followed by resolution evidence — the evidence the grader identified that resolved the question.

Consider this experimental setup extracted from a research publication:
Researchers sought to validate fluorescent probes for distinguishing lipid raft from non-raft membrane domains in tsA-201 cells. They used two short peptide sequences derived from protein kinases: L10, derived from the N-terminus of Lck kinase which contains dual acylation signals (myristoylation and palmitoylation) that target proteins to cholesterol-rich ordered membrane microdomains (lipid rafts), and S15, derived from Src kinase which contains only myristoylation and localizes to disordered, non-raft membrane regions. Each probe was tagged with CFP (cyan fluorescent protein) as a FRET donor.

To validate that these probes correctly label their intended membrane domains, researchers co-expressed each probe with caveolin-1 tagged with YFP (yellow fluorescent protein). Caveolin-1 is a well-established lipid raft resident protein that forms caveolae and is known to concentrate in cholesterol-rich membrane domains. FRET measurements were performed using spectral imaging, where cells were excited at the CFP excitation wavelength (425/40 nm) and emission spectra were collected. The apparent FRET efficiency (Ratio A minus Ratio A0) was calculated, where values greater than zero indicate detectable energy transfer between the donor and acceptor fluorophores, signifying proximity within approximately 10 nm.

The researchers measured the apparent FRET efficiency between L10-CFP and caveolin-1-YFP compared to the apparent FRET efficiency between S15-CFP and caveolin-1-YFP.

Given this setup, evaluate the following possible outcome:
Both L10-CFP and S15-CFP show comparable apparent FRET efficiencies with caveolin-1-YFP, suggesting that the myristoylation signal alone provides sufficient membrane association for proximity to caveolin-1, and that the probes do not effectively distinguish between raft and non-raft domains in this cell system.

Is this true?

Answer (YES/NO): NO